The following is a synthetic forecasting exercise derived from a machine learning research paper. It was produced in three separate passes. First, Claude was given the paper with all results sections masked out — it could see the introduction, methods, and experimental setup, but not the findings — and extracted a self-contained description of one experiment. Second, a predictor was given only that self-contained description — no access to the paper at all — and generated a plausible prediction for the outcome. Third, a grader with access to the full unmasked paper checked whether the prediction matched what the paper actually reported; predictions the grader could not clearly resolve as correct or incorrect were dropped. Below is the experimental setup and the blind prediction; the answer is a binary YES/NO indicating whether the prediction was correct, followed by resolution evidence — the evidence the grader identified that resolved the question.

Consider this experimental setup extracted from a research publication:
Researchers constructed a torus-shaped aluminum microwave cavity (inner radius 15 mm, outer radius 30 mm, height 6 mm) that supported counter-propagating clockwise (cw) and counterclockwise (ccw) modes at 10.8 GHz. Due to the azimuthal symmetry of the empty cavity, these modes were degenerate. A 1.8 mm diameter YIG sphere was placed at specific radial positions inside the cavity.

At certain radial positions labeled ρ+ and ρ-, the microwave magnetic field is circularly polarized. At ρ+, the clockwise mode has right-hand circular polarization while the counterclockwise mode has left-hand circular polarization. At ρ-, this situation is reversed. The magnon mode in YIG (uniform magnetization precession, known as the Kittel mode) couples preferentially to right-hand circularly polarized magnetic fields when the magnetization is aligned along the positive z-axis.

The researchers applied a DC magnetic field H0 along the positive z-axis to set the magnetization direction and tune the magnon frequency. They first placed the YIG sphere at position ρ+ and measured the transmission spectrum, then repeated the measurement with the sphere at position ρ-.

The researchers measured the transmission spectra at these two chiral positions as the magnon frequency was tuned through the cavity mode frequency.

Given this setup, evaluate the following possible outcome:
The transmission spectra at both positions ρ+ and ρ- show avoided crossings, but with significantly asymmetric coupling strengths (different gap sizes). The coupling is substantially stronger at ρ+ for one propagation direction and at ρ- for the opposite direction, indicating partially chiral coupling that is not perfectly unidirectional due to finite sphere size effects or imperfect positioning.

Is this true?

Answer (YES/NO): NO